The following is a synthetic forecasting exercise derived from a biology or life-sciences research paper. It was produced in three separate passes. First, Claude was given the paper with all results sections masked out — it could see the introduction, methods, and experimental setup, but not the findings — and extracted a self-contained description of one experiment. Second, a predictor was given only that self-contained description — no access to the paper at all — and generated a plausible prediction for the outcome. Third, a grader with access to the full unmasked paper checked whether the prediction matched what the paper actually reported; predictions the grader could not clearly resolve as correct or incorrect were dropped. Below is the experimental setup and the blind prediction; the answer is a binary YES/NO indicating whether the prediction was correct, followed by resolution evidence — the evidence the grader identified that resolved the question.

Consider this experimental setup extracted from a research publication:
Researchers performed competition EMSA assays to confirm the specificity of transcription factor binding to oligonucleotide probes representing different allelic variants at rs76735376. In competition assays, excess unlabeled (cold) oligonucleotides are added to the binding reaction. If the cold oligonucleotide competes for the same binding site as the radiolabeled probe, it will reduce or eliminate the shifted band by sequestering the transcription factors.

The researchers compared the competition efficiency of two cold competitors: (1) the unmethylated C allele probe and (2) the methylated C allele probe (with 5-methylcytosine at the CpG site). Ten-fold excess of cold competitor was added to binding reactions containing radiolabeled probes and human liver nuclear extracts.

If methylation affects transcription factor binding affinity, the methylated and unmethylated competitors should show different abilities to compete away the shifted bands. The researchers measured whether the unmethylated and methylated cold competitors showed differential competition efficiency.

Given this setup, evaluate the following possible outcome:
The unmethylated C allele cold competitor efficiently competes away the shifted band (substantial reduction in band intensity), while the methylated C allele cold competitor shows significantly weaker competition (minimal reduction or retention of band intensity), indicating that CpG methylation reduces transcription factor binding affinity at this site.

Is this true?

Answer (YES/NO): NO